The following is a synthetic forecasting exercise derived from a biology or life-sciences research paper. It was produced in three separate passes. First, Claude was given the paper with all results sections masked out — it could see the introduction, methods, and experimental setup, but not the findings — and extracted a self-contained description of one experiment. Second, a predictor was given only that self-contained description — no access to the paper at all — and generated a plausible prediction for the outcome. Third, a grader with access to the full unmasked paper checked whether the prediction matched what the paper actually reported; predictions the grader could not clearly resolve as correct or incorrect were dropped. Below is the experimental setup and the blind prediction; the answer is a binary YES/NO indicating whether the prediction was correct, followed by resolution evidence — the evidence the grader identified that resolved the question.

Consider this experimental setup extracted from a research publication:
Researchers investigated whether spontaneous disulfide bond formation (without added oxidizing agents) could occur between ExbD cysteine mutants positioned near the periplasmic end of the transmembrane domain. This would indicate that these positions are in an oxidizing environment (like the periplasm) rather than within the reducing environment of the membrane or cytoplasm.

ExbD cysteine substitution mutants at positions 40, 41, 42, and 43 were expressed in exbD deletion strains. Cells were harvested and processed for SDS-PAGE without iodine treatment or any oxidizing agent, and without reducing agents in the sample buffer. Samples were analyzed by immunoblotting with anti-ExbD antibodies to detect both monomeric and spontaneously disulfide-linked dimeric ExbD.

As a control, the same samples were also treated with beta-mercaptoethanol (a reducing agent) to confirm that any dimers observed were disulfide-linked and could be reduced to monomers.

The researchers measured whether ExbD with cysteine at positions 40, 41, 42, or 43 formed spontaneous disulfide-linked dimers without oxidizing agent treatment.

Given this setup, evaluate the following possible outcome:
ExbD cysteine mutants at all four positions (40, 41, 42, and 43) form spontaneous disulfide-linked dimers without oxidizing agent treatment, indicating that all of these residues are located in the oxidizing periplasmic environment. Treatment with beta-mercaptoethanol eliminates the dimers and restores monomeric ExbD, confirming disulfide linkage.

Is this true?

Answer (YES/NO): YES